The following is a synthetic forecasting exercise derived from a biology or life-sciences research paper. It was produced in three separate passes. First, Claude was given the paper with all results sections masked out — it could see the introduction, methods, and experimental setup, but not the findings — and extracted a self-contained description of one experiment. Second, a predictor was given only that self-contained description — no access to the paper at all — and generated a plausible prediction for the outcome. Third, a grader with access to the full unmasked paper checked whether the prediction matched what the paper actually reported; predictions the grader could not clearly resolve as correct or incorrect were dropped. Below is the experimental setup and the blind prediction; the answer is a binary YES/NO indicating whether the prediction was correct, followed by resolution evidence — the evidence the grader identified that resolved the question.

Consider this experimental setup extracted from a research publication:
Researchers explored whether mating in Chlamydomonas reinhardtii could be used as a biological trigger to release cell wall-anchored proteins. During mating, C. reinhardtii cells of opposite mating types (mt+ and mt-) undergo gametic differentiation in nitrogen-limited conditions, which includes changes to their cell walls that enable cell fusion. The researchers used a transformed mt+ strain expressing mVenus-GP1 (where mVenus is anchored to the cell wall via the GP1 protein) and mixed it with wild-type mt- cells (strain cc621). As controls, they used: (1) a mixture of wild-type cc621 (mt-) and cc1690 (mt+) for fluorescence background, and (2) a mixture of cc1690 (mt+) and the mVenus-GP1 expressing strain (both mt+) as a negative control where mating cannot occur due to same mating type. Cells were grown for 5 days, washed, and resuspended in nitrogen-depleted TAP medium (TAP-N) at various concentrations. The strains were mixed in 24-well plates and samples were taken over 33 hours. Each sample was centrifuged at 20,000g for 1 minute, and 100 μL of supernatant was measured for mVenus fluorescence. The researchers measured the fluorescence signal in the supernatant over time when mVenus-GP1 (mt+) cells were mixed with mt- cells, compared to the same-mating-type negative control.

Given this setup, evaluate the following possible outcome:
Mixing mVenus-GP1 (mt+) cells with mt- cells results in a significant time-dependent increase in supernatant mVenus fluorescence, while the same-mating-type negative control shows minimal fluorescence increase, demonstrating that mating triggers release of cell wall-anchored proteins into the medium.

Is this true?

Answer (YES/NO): NO